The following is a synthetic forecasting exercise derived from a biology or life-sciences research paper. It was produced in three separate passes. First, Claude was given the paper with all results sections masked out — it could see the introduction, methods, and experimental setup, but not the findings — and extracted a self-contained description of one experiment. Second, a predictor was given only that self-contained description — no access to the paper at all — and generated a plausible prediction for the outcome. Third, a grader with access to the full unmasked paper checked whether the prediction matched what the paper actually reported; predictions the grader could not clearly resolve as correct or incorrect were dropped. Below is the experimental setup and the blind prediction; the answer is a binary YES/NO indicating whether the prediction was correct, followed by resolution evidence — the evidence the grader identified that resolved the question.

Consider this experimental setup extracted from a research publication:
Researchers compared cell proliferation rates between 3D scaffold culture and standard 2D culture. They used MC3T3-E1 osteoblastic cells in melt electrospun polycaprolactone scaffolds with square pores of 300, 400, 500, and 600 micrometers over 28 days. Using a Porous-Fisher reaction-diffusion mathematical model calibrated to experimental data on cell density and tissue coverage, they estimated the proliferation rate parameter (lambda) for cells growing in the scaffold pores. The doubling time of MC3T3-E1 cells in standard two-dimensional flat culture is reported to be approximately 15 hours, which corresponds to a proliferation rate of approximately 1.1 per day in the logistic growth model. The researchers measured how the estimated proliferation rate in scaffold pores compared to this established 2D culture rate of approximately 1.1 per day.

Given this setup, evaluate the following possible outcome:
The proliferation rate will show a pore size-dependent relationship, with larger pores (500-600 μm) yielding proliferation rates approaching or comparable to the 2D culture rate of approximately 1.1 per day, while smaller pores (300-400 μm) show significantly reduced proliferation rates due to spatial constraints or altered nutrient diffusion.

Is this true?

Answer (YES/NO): NO